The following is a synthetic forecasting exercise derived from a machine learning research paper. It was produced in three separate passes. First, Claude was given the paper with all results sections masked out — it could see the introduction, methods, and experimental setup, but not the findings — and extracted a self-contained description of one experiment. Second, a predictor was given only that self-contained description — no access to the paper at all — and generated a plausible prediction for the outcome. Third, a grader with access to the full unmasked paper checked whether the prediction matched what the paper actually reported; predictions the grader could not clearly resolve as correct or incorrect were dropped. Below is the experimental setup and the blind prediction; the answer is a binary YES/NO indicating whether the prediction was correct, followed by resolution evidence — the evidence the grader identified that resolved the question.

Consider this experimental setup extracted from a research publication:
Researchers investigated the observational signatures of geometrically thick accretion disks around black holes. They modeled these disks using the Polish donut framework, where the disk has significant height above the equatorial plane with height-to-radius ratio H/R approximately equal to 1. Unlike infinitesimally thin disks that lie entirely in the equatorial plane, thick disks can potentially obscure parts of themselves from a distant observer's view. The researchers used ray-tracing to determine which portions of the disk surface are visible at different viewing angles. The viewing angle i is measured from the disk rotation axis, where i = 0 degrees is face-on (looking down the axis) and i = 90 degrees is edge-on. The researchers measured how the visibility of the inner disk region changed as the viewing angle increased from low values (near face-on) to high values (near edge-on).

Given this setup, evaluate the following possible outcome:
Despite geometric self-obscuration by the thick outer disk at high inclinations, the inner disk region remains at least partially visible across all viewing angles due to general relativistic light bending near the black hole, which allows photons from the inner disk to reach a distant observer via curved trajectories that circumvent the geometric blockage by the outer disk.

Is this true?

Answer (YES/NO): NO